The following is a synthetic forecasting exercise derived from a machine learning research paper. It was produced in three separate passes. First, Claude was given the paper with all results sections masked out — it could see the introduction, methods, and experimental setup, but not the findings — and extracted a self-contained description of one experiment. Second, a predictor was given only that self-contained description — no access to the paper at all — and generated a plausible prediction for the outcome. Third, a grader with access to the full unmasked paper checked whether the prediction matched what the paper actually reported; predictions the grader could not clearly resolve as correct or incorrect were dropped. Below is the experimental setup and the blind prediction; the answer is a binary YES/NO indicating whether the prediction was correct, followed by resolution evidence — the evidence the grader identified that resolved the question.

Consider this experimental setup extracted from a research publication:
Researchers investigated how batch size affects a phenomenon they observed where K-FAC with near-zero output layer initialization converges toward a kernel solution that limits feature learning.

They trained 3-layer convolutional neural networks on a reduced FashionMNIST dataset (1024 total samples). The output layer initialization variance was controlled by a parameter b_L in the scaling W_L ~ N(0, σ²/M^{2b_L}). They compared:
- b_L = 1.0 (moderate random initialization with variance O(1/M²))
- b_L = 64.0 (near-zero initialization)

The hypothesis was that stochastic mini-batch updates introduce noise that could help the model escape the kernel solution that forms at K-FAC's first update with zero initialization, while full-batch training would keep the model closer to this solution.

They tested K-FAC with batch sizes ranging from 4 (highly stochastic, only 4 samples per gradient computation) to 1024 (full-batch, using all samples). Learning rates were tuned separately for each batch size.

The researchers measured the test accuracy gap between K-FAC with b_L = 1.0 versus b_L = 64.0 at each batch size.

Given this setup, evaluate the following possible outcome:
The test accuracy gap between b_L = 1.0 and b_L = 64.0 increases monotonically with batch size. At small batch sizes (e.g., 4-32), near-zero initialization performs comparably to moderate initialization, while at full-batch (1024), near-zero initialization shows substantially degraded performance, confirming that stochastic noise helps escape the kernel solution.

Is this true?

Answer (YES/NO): NO